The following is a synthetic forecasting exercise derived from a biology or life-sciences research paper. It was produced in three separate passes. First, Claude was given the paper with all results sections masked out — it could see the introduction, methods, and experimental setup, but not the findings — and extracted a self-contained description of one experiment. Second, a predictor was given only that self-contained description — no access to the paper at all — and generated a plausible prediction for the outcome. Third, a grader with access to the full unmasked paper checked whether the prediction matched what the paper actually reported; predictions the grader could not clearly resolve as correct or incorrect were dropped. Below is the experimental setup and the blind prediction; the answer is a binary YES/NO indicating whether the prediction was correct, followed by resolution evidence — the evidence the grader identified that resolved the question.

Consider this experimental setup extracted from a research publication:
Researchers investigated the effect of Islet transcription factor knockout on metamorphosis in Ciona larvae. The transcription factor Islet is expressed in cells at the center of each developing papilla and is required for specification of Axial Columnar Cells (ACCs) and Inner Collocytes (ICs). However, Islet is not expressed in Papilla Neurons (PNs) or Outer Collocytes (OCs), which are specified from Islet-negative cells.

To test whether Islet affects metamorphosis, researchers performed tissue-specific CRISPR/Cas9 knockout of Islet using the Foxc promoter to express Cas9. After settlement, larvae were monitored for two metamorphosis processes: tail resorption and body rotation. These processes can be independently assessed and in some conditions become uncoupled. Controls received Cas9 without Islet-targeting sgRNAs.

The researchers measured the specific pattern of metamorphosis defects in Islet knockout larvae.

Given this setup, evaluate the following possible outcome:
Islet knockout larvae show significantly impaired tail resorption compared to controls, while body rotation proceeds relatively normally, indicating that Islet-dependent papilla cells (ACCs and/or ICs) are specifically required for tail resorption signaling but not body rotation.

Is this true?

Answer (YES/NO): NO